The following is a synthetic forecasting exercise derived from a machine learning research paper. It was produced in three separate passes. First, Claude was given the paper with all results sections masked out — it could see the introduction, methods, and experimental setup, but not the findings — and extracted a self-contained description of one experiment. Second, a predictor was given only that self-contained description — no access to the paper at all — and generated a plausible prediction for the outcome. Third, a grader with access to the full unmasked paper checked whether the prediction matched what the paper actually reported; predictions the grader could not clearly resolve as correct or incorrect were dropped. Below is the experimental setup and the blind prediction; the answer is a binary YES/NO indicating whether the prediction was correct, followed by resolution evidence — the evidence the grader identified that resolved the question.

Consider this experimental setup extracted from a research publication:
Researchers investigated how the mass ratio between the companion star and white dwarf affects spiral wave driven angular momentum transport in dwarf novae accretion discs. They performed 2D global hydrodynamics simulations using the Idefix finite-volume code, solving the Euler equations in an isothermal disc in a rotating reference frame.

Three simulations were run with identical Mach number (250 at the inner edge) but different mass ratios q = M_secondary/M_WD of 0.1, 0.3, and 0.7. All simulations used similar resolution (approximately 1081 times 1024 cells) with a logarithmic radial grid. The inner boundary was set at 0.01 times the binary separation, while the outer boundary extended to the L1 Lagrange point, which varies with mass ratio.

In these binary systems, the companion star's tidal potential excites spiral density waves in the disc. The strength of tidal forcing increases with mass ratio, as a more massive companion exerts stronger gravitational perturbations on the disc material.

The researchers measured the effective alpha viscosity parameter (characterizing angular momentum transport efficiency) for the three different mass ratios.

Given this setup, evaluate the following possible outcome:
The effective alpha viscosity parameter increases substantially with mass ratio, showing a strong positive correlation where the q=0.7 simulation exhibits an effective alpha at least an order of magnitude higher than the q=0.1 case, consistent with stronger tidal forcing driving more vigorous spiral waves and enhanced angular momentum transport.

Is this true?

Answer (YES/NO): NO